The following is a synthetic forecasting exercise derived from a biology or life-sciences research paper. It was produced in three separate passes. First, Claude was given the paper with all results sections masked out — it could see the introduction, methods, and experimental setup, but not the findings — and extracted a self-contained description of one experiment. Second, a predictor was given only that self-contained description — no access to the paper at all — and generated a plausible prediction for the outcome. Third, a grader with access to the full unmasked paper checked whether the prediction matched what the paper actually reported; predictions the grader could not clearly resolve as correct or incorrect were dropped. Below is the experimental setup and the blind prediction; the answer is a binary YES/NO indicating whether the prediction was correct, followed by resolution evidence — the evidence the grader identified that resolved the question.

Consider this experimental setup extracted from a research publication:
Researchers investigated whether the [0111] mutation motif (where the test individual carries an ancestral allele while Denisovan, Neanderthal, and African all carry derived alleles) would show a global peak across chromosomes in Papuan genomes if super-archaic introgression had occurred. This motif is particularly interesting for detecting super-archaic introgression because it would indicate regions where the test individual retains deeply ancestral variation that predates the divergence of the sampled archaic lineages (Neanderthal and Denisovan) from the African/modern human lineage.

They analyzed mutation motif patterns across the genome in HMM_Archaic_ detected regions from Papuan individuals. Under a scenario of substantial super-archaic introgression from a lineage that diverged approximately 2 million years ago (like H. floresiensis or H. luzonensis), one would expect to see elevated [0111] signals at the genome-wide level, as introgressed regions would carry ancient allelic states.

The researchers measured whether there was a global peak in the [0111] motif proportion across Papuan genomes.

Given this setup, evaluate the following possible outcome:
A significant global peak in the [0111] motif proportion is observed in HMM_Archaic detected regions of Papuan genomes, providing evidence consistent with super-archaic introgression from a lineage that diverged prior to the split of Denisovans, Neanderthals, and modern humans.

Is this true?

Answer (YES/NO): NO